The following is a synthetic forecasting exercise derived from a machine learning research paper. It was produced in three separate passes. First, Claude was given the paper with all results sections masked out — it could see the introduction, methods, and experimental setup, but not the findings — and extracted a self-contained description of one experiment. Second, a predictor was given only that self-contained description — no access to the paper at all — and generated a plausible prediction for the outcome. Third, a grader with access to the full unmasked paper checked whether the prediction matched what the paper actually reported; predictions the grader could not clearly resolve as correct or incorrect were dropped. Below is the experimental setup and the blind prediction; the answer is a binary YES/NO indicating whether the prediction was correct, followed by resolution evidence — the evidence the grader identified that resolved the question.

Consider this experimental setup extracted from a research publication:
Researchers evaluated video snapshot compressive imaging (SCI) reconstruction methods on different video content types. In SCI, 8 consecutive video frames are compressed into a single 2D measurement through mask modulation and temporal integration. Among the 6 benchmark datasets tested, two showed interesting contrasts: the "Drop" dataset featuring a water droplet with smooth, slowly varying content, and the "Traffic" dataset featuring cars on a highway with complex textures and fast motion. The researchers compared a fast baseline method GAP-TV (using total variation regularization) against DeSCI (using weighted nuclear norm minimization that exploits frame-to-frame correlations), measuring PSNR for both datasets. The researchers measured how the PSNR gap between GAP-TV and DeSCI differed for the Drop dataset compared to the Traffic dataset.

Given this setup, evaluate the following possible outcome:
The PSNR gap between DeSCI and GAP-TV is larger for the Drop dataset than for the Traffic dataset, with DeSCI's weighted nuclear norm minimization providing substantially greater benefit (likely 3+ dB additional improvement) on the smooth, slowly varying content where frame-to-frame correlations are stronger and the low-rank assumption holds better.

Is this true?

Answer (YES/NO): NO